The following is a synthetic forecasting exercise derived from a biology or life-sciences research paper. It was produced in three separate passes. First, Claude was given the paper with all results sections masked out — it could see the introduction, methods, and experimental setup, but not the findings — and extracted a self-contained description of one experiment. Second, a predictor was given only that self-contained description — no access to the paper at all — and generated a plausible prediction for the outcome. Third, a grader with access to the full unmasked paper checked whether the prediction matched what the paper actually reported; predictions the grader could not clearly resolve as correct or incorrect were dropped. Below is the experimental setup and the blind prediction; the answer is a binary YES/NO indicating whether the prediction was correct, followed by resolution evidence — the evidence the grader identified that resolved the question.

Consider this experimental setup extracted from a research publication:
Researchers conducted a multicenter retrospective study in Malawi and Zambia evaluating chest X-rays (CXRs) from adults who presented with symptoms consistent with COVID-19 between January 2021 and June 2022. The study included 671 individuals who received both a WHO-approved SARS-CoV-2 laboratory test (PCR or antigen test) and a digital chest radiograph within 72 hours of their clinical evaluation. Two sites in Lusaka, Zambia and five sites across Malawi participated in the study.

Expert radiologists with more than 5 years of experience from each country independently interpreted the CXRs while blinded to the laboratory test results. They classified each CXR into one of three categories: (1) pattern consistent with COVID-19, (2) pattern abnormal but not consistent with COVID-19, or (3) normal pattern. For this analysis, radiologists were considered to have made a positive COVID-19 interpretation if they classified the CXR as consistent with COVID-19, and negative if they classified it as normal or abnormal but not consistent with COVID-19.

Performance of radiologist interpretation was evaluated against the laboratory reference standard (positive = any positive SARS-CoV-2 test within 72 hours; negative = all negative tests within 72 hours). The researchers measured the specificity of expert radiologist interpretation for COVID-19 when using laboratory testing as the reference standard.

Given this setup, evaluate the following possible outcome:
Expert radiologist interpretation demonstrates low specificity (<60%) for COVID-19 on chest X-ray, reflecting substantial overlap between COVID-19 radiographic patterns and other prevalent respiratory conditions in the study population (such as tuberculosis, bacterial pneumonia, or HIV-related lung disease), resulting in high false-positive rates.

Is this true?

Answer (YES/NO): YES